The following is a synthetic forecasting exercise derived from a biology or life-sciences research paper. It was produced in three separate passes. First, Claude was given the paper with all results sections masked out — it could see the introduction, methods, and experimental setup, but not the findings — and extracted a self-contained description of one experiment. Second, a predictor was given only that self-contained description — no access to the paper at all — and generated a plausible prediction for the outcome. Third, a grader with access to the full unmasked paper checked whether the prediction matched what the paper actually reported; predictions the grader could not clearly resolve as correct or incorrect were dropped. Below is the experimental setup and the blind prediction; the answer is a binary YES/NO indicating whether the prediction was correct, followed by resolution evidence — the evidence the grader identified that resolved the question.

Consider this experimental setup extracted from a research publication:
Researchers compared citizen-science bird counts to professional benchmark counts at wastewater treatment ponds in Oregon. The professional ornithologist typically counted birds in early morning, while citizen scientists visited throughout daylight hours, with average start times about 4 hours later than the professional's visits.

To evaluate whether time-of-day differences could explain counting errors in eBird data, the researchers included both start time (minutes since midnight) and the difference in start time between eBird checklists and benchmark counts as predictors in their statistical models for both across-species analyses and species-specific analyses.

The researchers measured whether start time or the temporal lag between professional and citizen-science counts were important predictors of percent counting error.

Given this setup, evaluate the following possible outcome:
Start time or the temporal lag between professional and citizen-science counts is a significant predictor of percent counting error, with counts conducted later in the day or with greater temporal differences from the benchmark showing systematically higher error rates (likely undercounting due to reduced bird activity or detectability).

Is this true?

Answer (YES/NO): NO